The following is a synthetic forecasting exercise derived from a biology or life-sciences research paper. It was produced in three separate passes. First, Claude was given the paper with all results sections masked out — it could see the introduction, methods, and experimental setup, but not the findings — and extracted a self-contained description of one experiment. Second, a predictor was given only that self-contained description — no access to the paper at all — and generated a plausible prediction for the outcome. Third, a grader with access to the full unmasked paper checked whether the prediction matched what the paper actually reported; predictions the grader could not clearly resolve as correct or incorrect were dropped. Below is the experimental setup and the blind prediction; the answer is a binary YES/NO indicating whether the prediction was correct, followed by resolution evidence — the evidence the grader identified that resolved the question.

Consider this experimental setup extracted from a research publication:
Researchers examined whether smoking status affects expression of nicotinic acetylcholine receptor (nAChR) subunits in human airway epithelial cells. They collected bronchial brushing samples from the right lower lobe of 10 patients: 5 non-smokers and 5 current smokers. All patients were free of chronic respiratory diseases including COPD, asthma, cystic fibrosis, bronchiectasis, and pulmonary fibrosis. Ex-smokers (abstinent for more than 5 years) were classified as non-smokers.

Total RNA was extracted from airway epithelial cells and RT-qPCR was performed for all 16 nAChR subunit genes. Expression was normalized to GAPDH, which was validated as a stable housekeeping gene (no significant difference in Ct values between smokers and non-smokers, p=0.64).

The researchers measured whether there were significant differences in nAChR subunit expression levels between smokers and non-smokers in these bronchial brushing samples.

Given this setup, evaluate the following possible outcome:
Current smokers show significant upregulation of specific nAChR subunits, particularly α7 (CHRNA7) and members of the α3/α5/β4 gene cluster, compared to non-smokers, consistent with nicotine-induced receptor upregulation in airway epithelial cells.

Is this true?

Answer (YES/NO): NO